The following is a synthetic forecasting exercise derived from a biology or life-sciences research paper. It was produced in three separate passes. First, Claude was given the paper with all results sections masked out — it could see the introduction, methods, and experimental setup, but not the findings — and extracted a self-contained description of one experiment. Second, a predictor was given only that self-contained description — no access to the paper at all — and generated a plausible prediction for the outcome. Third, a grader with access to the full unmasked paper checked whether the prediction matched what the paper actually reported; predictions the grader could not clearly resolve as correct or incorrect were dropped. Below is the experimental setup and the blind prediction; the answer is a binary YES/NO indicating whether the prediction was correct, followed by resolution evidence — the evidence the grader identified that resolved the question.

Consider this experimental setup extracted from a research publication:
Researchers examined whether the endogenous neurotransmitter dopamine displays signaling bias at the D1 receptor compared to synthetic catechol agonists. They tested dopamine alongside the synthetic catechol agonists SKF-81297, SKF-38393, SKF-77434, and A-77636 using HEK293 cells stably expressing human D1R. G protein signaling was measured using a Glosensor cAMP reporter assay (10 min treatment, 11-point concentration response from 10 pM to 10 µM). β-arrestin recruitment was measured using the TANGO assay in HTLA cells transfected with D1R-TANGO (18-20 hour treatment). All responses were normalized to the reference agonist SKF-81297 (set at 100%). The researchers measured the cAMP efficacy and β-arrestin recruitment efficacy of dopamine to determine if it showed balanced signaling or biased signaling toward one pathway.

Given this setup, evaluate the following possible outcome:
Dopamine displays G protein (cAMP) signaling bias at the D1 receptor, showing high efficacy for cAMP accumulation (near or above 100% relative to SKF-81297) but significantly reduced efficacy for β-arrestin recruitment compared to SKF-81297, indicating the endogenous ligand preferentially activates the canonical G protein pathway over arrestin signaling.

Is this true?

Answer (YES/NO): NO